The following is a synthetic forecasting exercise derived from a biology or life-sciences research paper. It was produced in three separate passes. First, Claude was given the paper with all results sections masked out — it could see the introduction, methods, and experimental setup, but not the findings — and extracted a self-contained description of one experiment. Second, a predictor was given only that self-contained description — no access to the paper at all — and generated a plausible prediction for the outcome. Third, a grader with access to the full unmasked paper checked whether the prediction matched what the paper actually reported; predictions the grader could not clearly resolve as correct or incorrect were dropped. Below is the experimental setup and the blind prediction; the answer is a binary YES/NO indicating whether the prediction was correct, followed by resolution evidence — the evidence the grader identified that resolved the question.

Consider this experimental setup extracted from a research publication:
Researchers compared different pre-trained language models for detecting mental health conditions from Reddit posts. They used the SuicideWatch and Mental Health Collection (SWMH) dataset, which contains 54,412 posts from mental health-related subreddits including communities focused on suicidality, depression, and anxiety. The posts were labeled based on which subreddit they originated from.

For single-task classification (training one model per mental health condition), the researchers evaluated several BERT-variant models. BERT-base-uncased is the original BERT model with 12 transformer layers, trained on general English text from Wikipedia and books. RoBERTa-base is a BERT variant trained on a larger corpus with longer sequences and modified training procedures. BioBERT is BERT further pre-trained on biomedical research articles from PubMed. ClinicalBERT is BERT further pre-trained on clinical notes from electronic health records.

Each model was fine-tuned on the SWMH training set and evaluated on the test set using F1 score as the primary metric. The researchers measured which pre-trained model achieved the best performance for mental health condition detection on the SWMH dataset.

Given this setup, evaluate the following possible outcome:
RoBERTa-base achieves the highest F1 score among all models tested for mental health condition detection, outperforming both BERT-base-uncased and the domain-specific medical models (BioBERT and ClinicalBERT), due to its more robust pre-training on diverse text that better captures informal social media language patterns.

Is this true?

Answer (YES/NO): YES